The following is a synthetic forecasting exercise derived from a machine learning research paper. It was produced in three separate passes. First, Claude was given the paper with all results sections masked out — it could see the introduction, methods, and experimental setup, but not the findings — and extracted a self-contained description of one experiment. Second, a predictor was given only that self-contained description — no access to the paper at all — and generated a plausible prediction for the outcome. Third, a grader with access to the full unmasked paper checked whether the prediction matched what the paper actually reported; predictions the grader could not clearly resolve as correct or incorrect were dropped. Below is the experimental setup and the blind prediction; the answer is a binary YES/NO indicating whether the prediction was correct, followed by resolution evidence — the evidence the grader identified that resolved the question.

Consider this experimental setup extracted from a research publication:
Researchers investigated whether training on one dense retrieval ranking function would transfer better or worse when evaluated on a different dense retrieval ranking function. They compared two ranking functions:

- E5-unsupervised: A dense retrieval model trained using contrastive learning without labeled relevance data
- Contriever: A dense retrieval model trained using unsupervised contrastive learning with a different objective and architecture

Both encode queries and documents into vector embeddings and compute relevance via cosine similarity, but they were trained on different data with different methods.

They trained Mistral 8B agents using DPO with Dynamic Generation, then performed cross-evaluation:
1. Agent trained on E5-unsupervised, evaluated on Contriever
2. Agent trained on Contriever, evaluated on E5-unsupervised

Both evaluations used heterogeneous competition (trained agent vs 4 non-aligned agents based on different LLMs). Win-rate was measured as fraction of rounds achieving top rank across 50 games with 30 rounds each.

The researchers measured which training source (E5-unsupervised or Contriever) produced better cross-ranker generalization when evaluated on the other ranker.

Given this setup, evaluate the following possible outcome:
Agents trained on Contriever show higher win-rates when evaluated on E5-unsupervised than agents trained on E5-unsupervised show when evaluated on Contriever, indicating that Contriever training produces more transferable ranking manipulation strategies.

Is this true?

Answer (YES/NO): YES